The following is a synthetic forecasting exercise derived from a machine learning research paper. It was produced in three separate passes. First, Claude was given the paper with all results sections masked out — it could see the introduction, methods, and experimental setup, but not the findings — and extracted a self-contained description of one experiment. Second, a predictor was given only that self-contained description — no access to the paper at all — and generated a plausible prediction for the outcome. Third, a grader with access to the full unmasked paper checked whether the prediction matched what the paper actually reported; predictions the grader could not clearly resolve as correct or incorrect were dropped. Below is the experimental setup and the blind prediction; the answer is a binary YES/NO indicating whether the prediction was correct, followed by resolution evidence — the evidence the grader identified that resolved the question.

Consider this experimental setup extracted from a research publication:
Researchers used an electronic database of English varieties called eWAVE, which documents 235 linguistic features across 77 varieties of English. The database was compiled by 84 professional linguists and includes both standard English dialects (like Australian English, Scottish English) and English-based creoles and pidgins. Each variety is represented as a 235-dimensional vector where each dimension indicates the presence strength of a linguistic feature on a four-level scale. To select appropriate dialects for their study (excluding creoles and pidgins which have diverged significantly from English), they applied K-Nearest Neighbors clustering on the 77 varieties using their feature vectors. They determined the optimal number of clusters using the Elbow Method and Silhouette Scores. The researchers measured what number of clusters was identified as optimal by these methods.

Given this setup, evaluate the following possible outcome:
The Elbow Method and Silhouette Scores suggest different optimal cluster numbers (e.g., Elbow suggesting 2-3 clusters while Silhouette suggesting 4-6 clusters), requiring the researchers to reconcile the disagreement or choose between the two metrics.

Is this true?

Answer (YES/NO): NO